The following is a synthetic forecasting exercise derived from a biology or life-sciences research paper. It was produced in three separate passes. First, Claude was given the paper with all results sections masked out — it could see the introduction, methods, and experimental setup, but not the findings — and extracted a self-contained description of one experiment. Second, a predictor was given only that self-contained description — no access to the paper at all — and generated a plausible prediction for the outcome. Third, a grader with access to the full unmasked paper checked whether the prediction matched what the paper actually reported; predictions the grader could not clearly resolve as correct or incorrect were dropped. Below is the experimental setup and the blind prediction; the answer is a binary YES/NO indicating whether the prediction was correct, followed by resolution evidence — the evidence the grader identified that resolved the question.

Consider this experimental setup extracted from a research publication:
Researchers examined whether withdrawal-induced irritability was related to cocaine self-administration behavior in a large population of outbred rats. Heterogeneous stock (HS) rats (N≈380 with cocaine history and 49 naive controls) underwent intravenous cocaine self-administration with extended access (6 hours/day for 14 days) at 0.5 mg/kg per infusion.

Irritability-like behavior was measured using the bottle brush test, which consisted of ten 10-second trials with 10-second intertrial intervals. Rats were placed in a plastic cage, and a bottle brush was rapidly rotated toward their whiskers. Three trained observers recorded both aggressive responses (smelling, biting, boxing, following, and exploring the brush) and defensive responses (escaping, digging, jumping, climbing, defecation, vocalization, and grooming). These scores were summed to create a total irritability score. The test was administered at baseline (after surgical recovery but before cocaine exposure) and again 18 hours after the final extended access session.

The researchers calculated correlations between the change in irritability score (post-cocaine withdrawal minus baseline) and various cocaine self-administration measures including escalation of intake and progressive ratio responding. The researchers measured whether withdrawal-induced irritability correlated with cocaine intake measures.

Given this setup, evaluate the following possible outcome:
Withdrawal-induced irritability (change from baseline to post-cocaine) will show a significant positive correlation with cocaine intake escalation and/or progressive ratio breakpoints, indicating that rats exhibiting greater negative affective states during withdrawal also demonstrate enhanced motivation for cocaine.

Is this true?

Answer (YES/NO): NO